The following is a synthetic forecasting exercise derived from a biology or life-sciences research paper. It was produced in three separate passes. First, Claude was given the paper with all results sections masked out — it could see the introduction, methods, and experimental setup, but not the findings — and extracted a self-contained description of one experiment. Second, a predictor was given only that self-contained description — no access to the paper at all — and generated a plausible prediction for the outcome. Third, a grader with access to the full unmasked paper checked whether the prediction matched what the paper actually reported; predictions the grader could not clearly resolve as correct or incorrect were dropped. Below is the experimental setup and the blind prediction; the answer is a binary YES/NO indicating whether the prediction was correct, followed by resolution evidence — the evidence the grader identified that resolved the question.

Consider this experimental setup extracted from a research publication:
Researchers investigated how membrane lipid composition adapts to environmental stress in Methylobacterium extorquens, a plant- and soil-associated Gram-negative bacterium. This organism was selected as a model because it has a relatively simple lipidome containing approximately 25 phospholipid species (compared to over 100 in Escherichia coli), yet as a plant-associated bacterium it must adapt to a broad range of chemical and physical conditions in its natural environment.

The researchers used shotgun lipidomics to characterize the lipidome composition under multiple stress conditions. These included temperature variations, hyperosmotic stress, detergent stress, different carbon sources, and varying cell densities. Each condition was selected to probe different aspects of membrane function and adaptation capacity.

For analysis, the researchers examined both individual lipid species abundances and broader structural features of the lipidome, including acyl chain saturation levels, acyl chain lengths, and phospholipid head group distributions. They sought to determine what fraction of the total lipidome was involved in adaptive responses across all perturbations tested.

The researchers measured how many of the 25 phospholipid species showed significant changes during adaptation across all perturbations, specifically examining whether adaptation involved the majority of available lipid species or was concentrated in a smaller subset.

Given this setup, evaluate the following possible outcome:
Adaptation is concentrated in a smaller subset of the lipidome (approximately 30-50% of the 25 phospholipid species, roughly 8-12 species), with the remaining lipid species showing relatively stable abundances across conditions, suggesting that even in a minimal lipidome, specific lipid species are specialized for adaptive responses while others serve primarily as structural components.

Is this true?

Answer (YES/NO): YES